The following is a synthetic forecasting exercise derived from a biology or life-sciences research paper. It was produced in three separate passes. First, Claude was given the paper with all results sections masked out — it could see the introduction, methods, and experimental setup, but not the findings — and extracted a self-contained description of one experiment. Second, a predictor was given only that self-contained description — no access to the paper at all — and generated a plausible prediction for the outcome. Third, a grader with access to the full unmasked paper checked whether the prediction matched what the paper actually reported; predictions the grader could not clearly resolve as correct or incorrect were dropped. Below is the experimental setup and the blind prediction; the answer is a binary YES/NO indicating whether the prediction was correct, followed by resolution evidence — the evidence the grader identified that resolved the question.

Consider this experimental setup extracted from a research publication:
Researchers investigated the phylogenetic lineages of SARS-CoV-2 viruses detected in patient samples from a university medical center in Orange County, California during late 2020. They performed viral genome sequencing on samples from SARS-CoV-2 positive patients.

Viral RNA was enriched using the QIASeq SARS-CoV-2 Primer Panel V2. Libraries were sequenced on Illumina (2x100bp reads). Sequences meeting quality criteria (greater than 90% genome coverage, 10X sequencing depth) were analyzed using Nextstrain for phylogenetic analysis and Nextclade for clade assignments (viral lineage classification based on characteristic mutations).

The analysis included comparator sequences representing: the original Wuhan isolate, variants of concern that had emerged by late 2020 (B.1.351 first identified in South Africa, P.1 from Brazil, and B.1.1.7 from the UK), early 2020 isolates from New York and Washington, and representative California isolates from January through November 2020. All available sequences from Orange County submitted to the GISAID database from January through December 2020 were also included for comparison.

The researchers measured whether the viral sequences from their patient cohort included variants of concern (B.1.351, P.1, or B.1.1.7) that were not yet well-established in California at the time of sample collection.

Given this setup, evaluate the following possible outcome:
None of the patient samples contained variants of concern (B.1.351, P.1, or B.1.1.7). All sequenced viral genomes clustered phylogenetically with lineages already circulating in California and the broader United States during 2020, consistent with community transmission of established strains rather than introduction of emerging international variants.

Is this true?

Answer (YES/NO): YES